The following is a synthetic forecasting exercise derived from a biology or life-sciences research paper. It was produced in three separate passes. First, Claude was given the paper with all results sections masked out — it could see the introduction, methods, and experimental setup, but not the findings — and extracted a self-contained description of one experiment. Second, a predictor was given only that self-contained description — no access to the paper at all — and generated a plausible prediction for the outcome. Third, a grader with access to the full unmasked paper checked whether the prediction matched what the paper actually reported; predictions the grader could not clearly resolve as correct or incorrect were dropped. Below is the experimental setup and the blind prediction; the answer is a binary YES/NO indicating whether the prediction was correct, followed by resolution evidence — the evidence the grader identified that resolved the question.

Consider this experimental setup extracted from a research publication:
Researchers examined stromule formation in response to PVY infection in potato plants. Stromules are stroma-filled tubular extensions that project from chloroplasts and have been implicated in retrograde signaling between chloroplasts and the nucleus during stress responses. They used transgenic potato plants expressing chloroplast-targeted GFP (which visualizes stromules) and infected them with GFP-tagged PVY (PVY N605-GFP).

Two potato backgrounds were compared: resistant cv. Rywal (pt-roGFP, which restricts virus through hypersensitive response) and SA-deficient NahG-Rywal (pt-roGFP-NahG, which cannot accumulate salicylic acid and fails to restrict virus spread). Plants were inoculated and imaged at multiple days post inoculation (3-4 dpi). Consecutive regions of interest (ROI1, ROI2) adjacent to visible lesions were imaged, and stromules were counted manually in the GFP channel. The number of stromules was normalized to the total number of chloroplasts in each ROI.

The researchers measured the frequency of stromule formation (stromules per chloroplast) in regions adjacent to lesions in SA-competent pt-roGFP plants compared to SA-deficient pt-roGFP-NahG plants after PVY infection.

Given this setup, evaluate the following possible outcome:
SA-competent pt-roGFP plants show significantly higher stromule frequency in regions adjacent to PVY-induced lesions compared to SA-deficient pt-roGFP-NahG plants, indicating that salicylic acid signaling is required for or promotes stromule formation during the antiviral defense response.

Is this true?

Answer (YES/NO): YES